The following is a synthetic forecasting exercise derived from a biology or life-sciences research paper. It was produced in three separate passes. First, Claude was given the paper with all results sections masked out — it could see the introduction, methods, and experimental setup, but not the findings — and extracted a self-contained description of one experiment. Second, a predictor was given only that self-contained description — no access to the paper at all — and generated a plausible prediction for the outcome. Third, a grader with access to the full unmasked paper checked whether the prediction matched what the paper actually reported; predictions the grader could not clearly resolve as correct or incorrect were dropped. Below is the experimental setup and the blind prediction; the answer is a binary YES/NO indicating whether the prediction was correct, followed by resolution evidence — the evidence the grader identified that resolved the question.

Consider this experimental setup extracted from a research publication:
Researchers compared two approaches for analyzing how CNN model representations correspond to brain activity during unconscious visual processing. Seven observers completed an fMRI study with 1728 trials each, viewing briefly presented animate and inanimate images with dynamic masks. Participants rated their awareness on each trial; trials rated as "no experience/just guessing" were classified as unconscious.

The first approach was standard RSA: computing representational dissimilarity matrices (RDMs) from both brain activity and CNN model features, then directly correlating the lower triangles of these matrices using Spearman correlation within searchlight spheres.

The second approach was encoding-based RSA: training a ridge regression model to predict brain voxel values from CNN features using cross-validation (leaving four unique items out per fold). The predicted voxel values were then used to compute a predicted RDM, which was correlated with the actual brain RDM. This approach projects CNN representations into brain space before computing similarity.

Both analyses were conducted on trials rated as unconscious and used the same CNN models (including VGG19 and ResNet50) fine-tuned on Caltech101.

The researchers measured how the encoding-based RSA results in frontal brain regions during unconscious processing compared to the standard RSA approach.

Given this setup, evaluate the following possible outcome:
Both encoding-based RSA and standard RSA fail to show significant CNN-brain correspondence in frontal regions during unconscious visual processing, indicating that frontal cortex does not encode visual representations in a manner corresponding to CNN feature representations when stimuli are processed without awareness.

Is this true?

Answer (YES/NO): NO